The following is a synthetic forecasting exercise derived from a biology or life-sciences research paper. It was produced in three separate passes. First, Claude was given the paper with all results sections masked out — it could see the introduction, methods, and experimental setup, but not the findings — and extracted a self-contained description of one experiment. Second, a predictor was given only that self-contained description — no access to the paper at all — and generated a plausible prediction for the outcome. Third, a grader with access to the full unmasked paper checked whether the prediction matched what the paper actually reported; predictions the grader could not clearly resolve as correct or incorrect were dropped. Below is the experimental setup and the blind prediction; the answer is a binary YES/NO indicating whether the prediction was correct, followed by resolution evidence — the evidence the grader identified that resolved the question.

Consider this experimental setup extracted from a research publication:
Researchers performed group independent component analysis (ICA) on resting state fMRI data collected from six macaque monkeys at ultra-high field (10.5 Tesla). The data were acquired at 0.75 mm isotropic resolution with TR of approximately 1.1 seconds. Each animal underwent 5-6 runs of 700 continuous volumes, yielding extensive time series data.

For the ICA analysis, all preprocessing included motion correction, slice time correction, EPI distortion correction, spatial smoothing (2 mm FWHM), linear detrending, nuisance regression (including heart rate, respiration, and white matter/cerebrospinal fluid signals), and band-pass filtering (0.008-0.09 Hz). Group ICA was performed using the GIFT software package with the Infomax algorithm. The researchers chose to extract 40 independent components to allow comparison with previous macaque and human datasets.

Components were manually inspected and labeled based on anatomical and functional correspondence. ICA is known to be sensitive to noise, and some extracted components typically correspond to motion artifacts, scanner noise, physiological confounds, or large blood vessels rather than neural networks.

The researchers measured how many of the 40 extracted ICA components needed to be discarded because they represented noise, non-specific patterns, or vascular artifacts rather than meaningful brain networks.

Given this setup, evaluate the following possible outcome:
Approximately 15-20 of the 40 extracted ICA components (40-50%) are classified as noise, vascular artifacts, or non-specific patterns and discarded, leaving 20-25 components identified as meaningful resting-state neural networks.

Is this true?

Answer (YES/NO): NO